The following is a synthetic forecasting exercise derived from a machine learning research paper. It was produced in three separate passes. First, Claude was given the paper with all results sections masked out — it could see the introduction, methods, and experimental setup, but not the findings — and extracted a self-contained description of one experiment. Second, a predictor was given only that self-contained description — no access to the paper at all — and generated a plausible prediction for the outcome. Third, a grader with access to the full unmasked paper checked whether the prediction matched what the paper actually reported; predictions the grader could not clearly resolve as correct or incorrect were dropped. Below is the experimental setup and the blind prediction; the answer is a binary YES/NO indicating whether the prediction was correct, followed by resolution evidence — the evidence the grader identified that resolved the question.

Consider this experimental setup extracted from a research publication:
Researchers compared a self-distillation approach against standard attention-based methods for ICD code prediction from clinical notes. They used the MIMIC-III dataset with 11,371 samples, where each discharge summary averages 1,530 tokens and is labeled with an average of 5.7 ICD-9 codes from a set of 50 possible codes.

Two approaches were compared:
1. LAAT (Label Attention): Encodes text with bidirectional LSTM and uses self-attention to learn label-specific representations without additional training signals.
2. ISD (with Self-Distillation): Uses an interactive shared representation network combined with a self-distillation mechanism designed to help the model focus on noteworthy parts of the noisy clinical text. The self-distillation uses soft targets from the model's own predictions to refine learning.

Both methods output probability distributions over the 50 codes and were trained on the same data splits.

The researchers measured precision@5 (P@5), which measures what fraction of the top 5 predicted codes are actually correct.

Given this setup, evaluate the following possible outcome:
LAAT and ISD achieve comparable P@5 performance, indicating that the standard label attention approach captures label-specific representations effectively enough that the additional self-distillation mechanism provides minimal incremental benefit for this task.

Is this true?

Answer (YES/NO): YES